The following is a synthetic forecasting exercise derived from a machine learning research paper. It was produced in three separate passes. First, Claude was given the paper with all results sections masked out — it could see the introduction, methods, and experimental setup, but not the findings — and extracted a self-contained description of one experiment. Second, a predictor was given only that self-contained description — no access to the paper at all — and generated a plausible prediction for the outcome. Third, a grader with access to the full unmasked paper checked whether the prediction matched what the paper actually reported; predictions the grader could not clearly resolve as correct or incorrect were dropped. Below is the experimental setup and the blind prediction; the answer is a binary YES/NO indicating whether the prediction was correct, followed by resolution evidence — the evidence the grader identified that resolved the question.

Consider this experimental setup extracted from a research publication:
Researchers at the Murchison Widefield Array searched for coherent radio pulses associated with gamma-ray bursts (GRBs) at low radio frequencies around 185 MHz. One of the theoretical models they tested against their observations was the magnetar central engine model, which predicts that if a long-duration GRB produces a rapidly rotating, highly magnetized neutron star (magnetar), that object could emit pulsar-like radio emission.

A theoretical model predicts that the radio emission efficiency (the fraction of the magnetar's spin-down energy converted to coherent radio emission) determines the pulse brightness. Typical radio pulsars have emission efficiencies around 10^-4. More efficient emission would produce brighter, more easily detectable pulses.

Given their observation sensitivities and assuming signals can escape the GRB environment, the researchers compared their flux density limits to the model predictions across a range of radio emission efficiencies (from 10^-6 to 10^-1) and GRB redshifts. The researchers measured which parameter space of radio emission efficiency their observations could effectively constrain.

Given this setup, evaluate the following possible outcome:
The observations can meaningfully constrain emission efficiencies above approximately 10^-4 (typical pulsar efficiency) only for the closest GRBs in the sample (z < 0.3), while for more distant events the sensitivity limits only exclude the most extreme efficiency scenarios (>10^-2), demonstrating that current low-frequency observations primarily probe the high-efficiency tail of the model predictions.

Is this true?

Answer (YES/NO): NO